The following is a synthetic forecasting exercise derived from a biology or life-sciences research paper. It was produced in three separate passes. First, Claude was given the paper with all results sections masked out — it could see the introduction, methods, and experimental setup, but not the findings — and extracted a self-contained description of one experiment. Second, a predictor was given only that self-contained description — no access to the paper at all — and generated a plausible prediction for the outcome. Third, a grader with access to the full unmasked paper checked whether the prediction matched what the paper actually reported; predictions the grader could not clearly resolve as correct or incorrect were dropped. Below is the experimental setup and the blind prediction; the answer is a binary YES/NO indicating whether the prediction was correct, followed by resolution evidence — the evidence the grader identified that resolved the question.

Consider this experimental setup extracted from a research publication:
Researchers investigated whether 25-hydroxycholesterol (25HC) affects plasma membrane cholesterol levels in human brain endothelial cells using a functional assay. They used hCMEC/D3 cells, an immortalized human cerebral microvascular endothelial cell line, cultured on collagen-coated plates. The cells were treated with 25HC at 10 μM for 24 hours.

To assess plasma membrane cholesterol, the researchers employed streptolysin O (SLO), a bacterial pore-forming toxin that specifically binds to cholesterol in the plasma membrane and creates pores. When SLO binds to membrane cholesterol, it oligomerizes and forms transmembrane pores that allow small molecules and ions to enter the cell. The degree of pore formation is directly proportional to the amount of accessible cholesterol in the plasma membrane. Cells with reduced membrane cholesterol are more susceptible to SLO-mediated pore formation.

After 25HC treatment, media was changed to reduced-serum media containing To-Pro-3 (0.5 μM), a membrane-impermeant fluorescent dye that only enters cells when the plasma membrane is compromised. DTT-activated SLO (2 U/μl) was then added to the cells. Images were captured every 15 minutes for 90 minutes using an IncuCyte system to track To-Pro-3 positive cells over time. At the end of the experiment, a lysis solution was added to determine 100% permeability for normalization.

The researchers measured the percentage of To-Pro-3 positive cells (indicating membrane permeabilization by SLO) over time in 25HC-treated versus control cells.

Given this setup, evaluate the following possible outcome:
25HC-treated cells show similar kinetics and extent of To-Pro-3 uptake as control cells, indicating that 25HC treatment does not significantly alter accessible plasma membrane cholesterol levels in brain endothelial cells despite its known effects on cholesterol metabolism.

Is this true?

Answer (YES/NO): NO